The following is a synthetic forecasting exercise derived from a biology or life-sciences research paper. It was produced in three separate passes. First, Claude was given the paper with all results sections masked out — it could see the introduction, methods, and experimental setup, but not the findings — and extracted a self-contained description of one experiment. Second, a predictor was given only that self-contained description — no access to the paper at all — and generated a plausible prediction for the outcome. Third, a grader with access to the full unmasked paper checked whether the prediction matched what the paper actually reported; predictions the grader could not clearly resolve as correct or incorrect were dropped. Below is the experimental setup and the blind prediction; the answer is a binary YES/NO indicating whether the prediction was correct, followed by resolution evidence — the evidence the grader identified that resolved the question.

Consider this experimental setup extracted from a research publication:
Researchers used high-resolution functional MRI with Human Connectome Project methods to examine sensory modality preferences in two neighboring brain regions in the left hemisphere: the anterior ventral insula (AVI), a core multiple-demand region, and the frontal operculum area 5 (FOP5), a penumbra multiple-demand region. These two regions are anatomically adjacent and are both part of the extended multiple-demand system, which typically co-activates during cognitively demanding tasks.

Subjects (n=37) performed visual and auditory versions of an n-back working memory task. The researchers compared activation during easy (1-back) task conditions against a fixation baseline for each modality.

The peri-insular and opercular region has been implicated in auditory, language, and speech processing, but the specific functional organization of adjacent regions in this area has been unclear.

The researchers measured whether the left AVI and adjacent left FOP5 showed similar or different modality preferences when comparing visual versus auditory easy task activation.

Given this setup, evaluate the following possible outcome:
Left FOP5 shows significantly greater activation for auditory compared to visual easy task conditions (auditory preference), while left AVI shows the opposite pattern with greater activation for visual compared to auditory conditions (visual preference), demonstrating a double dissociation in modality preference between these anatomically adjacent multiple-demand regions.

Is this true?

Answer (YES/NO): YES